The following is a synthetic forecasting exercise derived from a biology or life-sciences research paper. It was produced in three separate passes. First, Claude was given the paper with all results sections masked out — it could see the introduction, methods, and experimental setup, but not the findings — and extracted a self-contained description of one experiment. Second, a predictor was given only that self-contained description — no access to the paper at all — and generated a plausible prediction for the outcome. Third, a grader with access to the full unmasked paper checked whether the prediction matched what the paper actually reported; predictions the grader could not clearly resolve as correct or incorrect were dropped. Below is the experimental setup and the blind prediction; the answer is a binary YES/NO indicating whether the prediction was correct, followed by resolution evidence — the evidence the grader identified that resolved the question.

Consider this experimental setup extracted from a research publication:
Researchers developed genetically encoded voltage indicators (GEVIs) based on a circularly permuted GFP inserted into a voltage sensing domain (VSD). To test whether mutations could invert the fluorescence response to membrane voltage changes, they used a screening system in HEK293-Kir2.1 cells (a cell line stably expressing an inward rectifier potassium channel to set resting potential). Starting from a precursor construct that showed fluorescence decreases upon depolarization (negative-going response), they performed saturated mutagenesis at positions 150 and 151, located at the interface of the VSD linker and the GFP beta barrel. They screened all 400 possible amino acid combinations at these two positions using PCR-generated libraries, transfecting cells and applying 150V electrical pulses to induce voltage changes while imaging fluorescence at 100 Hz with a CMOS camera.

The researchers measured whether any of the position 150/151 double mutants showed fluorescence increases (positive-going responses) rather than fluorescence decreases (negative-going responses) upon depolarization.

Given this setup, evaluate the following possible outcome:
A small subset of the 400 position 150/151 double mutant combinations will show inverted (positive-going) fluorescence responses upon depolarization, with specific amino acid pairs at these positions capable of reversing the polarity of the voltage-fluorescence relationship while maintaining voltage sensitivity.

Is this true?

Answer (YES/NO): YES